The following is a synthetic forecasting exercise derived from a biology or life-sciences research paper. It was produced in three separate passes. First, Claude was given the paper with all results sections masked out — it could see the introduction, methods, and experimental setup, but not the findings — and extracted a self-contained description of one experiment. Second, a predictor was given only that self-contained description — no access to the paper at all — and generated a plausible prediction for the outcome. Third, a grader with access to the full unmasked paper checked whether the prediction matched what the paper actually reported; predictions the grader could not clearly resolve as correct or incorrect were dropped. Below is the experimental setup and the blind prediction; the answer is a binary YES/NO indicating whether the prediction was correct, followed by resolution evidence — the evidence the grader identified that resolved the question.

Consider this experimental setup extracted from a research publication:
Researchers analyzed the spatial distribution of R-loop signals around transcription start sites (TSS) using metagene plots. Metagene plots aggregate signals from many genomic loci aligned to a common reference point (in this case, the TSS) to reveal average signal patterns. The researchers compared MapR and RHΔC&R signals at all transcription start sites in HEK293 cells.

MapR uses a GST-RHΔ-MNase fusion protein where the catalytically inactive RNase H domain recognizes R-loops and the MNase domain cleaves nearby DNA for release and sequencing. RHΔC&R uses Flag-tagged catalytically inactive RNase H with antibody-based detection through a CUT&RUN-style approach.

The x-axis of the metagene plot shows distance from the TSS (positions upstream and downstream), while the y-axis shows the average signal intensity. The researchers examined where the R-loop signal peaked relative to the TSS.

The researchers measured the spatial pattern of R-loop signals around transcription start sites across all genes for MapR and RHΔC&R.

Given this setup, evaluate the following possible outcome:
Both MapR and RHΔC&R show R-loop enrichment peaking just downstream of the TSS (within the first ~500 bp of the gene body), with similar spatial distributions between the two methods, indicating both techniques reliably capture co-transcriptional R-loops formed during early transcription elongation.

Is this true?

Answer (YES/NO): NO